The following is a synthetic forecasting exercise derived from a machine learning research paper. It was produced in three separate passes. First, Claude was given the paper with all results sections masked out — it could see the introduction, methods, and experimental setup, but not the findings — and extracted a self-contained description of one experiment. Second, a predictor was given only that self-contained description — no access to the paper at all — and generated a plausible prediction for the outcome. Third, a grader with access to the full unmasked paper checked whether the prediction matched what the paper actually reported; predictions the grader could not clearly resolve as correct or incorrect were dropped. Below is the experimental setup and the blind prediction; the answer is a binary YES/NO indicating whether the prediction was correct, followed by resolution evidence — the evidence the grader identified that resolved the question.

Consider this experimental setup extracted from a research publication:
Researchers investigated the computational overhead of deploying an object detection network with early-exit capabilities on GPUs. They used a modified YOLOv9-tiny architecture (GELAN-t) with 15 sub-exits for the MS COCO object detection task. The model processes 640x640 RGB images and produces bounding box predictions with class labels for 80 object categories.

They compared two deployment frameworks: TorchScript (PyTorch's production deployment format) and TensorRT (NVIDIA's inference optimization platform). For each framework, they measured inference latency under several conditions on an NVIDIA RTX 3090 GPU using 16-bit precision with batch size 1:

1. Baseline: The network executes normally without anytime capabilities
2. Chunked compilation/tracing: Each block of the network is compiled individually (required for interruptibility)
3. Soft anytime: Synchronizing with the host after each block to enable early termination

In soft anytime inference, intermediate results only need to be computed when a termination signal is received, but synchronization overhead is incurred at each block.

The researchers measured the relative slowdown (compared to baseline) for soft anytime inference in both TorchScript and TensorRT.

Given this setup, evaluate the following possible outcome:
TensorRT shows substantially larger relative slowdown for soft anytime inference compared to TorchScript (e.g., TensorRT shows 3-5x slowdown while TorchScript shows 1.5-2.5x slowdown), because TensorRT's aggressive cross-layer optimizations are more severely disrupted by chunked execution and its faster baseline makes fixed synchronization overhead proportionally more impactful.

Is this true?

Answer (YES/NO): NO